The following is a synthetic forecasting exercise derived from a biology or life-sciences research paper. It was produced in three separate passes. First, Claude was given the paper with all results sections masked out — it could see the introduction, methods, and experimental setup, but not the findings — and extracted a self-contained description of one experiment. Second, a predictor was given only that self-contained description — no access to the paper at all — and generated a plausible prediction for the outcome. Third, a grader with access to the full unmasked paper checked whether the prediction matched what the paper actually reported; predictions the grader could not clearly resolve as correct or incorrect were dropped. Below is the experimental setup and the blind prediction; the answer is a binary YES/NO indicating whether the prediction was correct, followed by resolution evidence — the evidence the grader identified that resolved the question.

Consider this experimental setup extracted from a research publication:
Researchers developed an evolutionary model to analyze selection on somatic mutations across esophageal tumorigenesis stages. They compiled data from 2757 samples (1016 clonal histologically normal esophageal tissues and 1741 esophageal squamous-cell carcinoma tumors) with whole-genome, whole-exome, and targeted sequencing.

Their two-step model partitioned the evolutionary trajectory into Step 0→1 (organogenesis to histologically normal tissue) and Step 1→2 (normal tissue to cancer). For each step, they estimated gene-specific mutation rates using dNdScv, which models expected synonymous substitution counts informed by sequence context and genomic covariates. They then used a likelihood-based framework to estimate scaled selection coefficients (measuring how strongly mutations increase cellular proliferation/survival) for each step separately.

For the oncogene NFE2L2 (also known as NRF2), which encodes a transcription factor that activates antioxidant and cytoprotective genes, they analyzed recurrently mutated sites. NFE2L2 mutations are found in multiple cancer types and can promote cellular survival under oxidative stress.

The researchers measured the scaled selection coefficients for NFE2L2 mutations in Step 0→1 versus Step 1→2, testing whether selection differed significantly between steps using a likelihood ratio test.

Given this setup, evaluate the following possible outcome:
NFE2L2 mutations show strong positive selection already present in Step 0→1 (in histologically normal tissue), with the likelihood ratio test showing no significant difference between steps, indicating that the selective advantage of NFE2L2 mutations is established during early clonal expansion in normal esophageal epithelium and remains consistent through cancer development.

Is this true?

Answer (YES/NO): YES